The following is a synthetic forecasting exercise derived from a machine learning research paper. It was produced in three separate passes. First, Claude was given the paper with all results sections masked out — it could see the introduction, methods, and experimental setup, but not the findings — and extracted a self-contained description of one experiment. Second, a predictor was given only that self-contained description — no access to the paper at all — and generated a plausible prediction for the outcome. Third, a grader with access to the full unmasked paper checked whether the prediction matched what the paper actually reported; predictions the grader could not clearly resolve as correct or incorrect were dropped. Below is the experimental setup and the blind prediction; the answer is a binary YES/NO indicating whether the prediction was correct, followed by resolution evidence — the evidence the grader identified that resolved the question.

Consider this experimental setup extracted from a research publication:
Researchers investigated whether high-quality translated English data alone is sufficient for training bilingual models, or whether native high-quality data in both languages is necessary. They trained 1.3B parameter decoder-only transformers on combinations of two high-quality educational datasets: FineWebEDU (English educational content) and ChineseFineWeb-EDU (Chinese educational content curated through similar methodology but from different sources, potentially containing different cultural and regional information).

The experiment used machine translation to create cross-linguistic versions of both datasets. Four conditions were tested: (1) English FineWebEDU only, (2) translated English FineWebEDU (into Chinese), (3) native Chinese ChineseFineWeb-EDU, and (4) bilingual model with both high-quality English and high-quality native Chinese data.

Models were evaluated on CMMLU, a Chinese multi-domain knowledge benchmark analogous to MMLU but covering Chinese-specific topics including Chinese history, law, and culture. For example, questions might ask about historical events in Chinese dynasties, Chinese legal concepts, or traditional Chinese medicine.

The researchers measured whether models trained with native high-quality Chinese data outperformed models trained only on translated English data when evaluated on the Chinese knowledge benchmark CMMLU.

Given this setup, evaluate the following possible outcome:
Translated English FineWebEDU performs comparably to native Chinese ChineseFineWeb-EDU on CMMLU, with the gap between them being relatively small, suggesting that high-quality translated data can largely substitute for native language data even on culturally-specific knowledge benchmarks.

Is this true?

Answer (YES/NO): NO